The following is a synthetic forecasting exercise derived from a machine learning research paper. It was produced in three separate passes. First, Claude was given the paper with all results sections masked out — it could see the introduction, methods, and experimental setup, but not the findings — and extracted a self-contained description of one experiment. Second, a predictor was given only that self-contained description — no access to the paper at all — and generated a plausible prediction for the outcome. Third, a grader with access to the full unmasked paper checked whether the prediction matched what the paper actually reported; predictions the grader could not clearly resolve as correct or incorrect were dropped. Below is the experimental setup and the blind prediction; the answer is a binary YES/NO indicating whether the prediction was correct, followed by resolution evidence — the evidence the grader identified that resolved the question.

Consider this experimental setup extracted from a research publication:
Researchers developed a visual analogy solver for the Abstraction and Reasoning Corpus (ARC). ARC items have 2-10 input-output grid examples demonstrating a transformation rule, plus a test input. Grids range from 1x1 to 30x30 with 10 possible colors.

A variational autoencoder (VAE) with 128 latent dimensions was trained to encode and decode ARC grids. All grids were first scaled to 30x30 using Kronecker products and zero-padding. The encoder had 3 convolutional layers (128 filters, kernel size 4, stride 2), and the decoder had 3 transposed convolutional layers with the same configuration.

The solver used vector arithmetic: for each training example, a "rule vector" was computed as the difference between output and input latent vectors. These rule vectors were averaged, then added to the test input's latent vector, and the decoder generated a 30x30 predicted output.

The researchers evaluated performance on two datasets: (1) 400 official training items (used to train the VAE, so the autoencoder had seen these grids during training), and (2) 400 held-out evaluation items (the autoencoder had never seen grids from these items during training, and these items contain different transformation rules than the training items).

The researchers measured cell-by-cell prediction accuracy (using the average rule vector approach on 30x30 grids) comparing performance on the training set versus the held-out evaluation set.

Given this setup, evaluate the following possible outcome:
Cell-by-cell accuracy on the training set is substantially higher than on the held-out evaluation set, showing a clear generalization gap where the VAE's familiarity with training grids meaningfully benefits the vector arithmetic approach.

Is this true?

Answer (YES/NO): NO